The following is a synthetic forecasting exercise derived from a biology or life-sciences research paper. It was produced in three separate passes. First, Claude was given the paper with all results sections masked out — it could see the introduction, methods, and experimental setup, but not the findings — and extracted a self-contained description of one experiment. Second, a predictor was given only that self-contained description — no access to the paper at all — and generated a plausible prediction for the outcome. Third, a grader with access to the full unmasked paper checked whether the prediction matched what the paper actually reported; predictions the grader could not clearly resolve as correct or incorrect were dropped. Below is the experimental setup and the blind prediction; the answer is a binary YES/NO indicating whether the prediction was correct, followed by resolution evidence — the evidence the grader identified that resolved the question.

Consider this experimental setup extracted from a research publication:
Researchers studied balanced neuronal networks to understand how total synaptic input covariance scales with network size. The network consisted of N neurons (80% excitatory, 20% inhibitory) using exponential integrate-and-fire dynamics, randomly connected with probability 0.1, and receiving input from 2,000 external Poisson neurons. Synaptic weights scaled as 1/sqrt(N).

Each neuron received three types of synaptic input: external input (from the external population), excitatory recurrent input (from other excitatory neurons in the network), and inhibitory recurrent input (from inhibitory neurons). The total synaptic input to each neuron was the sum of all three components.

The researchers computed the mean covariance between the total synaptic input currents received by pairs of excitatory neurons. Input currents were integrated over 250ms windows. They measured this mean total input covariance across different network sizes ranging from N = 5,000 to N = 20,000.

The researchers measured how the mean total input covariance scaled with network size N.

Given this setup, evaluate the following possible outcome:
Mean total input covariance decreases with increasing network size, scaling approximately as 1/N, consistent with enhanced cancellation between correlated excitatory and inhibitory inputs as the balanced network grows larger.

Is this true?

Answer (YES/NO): YES